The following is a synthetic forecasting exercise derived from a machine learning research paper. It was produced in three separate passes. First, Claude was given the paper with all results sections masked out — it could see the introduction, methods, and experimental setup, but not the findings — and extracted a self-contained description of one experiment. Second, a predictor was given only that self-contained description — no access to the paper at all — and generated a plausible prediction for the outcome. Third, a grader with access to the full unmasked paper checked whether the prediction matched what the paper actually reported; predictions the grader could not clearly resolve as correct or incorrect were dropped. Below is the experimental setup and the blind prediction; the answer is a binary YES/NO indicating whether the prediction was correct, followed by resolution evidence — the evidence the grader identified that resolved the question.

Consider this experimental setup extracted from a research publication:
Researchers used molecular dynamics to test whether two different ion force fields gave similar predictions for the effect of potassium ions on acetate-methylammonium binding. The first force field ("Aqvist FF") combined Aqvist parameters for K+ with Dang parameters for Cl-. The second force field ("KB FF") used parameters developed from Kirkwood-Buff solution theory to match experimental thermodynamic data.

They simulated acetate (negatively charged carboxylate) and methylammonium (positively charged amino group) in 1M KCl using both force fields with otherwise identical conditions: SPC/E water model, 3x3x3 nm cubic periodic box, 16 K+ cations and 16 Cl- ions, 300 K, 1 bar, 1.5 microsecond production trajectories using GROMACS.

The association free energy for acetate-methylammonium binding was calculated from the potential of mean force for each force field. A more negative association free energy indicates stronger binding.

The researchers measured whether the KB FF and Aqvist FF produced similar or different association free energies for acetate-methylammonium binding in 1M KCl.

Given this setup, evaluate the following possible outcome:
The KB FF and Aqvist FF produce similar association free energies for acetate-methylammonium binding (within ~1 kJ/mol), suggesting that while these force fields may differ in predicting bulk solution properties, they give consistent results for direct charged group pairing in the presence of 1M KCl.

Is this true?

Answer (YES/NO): YES